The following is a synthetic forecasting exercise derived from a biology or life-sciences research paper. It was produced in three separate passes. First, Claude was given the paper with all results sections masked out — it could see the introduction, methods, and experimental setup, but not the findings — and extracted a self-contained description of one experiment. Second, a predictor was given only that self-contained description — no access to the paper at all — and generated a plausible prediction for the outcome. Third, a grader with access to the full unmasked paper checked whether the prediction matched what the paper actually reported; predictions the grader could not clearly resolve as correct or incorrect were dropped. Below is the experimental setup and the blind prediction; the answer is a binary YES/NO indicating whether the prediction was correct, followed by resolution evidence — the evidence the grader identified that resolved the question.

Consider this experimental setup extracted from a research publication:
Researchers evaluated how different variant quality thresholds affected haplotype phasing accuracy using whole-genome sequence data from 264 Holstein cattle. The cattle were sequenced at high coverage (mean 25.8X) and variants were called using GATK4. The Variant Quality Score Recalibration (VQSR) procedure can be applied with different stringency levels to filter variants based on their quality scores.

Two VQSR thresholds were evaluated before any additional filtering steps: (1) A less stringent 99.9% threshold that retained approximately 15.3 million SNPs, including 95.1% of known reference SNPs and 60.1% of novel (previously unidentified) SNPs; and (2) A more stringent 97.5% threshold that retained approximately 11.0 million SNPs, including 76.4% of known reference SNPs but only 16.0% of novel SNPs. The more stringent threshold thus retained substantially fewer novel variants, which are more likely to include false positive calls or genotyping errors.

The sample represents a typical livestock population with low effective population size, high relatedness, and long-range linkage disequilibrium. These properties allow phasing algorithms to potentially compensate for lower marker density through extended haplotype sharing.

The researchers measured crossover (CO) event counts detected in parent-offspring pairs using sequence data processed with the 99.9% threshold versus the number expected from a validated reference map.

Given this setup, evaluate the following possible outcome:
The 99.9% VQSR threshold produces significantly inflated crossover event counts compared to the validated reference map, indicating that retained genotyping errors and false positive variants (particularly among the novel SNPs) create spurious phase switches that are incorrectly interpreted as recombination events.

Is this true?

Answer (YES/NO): YES